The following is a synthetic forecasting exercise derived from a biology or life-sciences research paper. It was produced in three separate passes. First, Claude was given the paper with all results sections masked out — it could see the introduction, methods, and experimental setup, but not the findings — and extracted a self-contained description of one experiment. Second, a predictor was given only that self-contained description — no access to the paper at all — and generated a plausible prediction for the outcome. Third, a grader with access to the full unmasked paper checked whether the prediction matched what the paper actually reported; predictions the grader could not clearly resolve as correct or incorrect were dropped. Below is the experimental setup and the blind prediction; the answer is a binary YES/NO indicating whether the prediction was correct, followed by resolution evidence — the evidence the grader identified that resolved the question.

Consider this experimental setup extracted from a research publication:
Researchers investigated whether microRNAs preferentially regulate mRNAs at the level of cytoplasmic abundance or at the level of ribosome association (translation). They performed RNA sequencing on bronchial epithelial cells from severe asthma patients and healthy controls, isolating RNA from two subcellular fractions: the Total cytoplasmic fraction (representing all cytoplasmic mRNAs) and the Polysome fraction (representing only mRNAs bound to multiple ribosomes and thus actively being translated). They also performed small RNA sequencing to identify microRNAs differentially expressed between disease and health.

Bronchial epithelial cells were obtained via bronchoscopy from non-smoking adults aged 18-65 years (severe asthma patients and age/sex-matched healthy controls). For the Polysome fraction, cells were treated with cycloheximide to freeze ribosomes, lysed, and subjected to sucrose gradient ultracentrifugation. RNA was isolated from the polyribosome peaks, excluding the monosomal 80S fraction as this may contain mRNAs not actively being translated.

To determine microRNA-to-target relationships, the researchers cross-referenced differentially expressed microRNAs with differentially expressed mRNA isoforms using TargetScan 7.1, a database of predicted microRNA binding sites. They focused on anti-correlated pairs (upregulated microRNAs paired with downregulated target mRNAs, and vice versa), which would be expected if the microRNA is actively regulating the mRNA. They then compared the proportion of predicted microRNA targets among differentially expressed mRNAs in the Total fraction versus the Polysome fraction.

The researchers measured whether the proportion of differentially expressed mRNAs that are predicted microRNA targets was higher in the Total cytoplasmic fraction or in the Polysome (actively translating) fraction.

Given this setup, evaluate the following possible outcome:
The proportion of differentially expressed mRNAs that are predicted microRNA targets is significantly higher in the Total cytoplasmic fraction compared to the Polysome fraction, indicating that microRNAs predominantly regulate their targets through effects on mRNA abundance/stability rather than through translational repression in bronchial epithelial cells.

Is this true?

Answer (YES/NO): NO